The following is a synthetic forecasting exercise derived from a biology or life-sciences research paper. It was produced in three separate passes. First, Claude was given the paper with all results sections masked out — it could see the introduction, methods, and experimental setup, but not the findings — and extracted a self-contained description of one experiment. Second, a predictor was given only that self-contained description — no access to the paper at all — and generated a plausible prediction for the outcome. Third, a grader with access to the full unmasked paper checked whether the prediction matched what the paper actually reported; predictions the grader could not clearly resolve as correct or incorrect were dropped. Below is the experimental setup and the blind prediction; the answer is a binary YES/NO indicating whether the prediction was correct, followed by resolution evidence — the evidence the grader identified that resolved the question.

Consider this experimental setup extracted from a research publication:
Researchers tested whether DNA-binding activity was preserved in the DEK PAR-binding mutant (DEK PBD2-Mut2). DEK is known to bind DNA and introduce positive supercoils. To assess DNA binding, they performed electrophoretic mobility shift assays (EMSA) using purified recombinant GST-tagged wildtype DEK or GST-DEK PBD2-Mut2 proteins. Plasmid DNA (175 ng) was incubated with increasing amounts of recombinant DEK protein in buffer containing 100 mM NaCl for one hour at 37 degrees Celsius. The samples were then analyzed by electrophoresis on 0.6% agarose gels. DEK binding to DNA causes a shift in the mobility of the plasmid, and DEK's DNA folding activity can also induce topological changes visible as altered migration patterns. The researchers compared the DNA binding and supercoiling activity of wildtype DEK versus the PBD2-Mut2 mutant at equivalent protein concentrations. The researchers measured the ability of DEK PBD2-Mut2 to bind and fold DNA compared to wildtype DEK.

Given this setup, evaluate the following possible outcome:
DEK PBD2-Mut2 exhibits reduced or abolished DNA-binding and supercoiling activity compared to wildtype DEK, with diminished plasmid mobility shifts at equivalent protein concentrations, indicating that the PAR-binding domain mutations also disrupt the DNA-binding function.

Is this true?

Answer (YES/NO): NO